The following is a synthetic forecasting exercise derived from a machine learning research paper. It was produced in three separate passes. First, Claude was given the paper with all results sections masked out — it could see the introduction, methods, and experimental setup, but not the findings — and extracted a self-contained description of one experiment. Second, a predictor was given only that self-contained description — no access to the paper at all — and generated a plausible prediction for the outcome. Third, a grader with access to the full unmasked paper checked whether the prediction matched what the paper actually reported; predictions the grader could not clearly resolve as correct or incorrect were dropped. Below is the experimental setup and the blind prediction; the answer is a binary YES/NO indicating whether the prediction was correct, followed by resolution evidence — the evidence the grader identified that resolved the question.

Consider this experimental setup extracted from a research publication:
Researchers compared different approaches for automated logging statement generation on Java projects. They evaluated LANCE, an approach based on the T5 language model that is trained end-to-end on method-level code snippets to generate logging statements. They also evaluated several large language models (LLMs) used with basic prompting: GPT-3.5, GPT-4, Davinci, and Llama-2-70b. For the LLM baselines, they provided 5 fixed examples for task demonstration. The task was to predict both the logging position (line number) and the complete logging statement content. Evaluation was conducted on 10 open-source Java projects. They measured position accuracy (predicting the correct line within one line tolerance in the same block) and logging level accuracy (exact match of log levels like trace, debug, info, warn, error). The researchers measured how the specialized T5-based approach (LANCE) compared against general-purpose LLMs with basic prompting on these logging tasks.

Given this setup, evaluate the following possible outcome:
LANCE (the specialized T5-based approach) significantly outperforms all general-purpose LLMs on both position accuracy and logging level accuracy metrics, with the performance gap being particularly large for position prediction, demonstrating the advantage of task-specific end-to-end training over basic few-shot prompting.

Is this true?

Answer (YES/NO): NO